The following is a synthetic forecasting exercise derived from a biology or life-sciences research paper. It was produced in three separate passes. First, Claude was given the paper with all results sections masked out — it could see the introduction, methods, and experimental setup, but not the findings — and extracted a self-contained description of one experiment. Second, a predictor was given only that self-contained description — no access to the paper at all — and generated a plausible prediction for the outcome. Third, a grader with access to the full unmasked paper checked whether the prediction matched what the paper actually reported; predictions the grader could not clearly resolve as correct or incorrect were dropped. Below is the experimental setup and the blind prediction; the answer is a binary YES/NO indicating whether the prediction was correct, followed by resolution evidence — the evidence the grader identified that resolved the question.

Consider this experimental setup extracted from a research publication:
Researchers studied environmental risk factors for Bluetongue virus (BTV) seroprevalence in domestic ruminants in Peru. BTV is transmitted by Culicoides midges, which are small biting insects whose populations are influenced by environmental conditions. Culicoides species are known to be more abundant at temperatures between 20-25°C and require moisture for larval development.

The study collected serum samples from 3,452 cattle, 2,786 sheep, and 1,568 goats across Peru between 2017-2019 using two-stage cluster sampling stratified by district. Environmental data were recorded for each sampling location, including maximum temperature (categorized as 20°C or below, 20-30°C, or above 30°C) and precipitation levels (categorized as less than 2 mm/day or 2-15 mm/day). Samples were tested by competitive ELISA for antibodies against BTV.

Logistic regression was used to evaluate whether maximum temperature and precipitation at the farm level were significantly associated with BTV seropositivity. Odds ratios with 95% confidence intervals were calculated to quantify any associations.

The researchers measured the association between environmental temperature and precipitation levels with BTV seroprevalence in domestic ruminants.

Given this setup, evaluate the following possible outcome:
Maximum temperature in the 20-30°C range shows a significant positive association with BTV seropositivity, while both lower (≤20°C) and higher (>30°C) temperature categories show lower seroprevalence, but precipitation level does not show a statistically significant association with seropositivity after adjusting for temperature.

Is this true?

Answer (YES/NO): NO